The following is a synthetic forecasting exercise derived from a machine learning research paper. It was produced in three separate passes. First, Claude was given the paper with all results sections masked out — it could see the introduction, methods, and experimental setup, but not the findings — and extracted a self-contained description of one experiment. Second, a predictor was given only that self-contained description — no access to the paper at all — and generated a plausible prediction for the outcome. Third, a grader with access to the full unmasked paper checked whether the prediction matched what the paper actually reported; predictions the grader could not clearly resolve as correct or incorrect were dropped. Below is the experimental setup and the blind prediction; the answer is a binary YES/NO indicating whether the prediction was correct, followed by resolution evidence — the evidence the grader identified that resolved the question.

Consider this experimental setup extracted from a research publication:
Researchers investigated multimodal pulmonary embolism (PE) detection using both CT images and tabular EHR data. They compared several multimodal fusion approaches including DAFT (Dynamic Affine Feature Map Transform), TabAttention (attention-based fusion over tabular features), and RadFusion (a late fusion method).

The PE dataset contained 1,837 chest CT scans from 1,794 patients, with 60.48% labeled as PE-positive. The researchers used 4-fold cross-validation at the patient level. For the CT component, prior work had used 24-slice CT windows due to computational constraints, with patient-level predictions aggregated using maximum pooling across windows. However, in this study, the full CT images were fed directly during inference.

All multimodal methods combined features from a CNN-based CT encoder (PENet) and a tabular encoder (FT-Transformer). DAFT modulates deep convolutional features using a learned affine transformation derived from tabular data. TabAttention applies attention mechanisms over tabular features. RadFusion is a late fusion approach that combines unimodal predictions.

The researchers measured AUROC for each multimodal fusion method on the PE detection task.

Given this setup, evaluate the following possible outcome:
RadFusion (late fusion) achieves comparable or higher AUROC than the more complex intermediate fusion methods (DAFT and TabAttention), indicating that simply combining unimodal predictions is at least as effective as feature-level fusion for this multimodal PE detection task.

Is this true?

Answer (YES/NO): YES